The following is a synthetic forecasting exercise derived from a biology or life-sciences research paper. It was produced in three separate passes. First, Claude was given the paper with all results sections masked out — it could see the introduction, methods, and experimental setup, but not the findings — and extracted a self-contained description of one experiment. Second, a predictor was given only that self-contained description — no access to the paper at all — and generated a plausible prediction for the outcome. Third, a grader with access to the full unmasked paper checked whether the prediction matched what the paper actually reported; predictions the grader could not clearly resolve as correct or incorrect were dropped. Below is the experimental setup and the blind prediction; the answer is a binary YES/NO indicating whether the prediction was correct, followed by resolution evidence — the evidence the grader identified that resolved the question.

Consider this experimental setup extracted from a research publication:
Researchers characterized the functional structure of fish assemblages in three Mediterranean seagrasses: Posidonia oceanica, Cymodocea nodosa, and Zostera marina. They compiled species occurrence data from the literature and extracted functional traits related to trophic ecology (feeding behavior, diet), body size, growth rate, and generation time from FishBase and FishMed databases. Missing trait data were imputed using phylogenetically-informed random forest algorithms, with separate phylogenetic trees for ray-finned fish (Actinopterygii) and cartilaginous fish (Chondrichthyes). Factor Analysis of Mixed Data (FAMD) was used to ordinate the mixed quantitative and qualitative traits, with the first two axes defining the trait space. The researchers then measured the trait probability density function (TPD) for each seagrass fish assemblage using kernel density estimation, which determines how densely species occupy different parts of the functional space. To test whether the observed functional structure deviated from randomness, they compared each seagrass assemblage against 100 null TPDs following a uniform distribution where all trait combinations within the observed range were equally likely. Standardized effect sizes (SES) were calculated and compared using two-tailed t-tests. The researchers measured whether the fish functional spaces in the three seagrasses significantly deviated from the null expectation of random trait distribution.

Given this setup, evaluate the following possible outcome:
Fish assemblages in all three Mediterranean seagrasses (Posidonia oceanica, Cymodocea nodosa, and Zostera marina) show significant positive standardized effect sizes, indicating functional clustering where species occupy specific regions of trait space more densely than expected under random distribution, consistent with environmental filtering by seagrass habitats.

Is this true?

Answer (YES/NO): NO